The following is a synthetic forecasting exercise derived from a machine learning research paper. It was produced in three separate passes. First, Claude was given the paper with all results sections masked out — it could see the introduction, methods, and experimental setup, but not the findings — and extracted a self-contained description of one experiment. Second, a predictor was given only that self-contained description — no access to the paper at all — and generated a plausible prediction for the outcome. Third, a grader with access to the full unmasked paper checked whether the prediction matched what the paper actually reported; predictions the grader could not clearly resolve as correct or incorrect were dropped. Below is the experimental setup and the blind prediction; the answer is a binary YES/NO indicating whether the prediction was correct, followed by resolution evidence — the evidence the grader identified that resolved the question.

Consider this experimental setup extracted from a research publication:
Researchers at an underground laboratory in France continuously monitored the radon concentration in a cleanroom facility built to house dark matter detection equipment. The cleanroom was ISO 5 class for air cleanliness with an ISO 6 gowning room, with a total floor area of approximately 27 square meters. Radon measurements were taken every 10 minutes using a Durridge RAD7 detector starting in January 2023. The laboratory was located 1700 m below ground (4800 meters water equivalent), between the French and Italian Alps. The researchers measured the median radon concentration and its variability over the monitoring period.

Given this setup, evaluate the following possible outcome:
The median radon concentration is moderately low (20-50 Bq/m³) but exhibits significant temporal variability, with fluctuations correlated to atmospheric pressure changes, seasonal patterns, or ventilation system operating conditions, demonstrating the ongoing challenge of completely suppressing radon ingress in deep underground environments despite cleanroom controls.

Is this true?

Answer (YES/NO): NO